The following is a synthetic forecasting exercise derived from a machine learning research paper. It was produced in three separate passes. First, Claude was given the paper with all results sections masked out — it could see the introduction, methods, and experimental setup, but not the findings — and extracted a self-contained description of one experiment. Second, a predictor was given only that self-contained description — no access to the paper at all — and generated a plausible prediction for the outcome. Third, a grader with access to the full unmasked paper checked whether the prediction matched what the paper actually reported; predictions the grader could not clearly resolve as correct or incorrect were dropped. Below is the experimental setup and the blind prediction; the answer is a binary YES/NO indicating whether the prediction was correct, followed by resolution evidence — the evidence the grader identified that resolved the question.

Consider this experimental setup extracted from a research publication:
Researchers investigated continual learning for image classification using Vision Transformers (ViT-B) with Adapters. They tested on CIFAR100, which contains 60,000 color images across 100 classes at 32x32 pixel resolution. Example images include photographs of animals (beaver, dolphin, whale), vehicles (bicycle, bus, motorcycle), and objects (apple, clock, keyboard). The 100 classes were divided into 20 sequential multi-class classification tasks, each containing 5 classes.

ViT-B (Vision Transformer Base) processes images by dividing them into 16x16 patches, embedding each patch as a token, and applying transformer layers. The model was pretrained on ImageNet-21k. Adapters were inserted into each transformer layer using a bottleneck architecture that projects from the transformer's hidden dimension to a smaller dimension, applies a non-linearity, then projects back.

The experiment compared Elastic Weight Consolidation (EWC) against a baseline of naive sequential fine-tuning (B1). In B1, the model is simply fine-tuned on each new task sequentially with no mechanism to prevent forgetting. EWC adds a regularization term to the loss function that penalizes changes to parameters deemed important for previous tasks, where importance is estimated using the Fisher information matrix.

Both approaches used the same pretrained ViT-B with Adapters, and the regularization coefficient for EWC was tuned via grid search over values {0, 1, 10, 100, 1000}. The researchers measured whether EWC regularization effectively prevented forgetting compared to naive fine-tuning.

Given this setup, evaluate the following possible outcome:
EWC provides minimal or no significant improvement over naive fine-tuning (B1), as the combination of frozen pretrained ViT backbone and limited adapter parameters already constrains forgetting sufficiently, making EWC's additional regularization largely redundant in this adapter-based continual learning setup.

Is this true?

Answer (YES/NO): NO